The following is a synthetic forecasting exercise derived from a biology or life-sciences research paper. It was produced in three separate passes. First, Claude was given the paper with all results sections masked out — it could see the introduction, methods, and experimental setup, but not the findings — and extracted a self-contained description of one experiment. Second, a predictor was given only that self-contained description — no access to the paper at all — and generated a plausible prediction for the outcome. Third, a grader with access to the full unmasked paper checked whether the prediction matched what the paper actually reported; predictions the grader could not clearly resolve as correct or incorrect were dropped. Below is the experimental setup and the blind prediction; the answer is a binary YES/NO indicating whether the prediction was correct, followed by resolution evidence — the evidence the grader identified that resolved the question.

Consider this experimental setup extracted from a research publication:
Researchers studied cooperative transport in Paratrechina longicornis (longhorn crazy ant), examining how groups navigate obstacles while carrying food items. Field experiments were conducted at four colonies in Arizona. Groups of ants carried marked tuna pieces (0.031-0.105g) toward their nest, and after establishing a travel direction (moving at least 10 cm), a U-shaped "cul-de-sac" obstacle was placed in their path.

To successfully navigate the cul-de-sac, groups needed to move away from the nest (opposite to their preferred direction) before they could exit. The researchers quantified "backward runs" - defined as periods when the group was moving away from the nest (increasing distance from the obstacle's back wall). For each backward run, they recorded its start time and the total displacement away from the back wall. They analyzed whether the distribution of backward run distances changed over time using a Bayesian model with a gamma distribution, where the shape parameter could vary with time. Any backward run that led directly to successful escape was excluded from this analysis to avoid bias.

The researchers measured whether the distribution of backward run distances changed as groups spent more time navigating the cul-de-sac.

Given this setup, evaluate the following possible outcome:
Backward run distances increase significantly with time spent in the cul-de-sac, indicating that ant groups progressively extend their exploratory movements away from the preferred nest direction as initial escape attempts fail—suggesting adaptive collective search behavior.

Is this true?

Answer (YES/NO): YES